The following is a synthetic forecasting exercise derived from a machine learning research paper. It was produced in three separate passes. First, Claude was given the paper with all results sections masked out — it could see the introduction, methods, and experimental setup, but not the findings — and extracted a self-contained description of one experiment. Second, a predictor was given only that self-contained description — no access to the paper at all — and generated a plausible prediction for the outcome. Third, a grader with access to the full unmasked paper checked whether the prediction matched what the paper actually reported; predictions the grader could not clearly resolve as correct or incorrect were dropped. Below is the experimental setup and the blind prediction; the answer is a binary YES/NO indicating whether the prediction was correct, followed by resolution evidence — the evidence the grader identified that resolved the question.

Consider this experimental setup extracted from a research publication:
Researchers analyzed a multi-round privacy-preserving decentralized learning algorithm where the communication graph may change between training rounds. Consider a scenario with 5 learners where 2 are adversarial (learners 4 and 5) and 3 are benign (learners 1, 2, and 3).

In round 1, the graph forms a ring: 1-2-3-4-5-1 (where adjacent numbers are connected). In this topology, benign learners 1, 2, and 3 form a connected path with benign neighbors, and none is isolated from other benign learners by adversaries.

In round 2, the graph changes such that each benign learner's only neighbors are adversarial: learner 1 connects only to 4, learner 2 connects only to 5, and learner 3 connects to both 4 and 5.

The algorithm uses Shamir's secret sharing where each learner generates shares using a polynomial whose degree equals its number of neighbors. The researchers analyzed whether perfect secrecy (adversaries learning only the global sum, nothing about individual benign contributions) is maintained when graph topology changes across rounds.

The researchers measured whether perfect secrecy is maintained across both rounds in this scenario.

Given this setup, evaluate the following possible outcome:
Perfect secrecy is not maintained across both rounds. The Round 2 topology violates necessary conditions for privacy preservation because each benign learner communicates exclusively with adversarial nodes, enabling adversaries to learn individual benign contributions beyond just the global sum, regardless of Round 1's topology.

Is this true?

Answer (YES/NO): YES